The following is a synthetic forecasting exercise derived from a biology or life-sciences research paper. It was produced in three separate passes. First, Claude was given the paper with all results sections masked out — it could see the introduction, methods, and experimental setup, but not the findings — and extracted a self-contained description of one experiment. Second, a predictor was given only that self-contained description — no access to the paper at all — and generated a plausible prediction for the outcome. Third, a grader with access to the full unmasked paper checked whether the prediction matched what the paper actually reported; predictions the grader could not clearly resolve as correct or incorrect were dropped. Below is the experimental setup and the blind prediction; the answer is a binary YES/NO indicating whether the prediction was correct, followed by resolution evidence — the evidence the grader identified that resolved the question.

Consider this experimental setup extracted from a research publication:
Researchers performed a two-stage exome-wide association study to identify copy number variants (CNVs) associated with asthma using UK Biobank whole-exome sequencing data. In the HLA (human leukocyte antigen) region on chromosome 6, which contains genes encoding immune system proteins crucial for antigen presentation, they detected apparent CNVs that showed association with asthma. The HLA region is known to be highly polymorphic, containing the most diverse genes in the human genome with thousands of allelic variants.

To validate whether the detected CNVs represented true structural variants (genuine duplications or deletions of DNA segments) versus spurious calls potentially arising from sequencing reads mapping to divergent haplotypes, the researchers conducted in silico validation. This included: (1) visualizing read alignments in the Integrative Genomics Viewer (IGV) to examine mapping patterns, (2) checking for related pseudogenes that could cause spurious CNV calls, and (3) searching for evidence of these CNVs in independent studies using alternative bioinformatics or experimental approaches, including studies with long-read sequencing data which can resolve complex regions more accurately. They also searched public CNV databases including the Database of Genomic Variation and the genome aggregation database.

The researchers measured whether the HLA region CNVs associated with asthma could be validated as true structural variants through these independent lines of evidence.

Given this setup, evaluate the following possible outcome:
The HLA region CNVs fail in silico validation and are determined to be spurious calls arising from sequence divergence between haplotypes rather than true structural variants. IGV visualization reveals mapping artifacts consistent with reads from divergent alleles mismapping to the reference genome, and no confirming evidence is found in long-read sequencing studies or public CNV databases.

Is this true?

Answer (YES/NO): NO